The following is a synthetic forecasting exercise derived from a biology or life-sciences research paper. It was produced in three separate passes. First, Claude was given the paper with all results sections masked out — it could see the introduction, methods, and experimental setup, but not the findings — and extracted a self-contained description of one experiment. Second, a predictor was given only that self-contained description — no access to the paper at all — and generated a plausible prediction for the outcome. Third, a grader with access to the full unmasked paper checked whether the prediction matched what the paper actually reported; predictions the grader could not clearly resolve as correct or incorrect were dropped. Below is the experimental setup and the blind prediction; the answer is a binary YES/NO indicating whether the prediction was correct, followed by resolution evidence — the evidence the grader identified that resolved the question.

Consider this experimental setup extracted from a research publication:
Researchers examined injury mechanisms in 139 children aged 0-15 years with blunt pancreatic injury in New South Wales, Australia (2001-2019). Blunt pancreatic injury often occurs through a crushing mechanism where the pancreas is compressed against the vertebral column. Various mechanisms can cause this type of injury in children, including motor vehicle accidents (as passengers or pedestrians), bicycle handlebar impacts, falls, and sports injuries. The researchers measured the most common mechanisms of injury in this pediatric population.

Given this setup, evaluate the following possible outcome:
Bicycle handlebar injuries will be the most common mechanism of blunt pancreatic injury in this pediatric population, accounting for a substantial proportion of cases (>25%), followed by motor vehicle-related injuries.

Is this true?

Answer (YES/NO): NO